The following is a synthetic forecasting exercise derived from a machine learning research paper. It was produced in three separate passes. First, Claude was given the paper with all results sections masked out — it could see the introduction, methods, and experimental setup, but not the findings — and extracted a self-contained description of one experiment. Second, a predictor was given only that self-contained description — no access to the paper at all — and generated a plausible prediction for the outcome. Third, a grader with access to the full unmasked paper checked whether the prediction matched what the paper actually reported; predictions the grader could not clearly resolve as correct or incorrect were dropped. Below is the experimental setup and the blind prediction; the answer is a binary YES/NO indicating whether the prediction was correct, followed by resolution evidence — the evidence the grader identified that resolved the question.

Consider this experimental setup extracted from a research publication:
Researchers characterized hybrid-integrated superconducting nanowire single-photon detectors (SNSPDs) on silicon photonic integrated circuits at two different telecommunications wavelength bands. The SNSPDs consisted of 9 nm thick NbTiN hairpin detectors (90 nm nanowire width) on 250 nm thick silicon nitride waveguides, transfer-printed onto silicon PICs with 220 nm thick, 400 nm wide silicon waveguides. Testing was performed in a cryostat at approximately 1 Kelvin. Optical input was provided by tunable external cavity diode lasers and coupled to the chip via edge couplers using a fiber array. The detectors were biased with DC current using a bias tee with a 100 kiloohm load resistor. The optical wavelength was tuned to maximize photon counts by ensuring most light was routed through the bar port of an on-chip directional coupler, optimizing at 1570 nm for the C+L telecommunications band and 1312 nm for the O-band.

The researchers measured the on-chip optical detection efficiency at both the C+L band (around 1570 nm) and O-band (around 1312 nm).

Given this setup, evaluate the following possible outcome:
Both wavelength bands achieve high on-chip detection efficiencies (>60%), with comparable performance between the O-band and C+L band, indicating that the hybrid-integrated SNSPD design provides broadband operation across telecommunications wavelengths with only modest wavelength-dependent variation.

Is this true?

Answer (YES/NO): NO